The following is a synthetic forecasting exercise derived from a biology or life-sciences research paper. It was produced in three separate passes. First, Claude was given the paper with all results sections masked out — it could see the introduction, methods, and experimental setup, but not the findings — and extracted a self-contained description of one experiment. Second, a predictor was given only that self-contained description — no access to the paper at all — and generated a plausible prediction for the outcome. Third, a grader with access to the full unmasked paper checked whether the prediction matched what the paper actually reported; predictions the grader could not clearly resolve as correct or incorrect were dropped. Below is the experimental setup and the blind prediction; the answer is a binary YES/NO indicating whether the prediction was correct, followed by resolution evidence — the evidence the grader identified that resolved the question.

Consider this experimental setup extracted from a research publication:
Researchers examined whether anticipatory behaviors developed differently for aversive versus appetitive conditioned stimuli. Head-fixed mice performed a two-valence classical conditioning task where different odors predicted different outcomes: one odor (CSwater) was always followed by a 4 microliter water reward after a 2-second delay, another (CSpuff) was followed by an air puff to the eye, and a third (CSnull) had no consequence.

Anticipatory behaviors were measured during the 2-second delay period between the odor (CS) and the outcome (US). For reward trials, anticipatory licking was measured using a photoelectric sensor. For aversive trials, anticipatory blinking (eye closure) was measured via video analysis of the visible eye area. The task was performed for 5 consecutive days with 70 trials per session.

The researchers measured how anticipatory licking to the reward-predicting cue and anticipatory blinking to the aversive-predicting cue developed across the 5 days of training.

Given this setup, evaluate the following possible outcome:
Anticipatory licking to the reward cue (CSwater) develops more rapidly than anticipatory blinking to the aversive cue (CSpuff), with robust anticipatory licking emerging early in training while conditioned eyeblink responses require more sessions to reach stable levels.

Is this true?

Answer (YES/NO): NO